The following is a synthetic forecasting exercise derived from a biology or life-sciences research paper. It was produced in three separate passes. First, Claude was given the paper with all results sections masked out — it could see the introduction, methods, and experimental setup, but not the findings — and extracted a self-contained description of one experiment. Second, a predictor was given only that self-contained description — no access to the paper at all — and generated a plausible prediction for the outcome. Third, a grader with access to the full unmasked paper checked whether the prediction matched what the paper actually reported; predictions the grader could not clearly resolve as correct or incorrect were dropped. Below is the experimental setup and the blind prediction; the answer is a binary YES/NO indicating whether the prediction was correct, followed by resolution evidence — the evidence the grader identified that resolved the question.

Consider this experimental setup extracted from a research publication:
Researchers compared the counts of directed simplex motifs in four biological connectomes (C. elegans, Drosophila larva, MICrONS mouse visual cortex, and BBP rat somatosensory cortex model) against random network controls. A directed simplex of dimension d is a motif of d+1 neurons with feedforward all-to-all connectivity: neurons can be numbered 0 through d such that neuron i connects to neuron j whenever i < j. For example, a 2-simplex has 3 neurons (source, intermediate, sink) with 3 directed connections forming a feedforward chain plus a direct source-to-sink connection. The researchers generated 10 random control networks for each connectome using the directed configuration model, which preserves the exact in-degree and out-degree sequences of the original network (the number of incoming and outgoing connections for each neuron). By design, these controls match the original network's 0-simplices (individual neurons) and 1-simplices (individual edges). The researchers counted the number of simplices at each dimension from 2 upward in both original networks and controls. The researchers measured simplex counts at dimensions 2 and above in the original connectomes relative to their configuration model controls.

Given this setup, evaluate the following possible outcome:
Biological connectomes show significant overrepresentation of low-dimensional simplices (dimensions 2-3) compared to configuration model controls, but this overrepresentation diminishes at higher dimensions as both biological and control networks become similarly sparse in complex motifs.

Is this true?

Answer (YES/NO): NO